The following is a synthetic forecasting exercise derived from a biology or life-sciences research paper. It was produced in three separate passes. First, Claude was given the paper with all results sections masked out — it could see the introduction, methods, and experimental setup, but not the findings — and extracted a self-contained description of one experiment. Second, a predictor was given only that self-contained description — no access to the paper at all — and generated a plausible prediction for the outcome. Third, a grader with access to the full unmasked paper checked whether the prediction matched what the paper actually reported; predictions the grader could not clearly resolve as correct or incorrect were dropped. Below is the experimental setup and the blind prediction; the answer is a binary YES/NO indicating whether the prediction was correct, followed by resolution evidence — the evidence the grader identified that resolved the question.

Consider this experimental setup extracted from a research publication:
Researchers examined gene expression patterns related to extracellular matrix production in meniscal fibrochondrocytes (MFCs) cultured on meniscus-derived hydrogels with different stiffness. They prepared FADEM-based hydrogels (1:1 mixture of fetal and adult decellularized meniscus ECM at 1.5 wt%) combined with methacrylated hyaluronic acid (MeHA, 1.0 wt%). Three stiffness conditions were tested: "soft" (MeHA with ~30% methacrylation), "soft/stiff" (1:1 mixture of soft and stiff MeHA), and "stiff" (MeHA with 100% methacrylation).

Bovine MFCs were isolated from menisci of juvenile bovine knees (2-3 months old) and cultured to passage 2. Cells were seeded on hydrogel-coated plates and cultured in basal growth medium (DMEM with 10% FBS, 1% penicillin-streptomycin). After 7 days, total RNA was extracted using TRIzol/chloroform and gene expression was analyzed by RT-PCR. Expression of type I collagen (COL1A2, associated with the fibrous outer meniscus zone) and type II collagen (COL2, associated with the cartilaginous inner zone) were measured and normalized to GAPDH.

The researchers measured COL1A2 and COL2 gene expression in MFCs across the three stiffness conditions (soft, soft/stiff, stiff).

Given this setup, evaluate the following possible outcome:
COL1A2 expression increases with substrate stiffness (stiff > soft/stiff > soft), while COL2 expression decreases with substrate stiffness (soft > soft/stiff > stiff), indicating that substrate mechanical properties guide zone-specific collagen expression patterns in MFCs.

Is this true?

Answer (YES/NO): NO